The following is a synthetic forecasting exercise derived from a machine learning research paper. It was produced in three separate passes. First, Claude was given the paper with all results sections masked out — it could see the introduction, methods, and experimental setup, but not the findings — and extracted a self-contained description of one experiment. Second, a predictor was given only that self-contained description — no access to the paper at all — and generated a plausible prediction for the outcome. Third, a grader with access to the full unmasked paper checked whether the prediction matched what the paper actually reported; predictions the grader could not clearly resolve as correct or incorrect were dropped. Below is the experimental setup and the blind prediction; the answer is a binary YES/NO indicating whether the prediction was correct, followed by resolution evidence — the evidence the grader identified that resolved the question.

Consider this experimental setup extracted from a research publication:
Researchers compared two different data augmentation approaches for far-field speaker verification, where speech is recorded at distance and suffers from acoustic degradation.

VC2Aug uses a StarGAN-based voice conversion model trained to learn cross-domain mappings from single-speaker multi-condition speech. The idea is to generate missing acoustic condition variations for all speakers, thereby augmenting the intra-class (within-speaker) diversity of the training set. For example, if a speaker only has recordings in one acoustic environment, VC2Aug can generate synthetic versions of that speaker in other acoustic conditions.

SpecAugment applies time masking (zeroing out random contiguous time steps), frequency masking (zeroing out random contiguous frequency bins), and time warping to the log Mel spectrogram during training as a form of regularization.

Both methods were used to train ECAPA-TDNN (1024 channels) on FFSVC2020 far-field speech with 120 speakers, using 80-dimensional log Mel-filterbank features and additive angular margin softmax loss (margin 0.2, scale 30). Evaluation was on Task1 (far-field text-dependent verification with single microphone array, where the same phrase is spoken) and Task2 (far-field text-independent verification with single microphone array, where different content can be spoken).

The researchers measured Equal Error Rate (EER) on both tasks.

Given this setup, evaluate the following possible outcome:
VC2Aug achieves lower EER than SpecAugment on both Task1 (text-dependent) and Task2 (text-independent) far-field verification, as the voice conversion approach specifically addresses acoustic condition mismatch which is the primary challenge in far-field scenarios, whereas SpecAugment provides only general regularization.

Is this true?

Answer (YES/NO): YES